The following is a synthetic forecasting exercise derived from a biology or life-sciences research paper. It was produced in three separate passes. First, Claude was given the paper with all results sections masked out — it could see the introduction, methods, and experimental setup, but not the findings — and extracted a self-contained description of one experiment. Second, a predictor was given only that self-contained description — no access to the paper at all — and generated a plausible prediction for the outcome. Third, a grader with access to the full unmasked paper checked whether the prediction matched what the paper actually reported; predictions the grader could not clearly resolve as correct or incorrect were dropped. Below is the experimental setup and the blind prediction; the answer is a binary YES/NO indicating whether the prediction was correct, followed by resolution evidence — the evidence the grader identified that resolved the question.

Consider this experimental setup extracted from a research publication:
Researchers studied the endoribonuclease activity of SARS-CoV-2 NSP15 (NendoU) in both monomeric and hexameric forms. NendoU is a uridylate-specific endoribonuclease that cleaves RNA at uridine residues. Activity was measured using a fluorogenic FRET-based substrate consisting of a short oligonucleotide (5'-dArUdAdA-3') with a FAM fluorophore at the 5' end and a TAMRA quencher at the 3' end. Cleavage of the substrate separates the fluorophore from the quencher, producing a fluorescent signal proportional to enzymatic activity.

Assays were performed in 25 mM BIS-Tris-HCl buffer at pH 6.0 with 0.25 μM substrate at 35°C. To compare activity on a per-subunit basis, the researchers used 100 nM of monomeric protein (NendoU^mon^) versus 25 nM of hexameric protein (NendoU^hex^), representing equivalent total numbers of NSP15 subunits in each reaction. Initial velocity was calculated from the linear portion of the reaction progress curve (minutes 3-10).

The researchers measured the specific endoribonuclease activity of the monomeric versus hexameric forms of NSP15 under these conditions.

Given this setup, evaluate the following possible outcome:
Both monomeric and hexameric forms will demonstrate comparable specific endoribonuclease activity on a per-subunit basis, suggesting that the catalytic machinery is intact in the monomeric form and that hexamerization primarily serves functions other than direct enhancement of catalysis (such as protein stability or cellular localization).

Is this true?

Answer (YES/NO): NO